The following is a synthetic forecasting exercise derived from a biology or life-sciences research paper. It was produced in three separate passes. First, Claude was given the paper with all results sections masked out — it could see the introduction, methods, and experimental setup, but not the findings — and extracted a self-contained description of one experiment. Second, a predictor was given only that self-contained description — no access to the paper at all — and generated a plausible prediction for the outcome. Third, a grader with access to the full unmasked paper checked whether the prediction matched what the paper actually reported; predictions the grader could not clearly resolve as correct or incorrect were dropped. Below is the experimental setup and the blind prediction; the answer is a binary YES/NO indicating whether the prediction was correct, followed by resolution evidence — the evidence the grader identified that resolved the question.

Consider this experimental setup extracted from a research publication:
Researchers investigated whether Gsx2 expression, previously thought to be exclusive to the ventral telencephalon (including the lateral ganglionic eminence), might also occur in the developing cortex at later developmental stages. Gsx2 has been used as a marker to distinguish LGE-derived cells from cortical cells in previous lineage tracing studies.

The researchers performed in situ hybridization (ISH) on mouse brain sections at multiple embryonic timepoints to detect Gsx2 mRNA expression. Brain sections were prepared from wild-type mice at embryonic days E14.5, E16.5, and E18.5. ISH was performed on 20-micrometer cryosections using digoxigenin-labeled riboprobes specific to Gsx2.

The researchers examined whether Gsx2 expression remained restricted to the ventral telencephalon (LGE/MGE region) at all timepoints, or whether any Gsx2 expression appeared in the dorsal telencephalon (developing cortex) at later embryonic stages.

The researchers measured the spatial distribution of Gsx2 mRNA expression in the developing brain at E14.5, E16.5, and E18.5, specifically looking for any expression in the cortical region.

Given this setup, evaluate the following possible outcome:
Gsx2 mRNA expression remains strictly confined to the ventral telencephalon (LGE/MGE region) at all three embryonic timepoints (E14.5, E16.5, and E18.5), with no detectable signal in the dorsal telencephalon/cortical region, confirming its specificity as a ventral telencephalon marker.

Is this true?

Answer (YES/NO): NO